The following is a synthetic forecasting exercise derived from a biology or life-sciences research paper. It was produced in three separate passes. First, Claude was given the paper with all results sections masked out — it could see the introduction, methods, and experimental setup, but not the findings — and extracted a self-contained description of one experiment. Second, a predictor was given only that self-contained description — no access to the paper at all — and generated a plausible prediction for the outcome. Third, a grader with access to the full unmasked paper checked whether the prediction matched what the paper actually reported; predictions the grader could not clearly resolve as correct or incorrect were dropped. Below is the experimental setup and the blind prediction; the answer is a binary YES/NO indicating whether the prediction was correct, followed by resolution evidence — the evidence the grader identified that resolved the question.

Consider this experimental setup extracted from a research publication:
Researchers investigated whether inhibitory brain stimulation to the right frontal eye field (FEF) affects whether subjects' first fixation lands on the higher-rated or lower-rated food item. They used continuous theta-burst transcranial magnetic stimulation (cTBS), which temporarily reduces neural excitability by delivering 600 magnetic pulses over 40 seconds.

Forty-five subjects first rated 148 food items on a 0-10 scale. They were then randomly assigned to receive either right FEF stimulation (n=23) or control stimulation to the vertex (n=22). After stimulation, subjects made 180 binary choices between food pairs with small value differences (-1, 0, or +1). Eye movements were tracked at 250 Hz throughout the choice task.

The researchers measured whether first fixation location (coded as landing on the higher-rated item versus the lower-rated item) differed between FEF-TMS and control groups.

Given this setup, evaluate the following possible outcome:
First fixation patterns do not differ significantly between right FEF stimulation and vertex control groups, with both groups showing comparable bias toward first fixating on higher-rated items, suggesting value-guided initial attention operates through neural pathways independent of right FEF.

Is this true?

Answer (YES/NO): NO